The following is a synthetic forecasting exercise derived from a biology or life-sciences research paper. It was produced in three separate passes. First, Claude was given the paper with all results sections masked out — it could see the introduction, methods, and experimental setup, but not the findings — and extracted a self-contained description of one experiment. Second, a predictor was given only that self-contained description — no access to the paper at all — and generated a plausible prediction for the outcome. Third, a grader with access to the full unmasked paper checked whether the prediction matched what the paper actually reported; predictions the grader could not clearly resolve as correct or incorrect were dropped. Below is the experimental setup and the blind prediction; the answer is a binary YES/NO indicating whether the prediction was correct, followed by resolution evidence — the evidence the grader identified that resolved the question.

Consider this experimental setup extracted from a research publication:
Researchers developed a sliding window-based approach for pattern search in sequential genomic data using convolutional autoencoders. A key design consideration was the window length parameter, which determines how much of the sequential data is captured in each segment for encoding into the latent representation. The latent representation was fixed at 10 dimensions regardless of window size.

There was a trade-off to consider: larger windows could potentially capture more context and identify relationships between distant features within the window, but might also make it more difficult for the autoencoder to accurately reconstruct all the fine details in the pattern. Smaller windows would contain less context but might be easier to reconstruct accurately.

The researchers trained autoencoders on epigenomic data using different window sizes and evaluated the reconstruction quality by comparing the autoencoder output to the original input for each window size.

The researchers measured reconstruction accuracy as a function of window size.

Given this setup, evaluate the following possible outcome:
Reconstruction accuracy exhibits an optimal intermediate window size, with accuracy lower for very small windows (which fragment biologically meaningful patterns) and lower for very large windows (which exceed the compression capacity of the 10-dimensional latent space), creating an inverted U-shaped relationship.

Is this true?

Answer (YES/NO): NO